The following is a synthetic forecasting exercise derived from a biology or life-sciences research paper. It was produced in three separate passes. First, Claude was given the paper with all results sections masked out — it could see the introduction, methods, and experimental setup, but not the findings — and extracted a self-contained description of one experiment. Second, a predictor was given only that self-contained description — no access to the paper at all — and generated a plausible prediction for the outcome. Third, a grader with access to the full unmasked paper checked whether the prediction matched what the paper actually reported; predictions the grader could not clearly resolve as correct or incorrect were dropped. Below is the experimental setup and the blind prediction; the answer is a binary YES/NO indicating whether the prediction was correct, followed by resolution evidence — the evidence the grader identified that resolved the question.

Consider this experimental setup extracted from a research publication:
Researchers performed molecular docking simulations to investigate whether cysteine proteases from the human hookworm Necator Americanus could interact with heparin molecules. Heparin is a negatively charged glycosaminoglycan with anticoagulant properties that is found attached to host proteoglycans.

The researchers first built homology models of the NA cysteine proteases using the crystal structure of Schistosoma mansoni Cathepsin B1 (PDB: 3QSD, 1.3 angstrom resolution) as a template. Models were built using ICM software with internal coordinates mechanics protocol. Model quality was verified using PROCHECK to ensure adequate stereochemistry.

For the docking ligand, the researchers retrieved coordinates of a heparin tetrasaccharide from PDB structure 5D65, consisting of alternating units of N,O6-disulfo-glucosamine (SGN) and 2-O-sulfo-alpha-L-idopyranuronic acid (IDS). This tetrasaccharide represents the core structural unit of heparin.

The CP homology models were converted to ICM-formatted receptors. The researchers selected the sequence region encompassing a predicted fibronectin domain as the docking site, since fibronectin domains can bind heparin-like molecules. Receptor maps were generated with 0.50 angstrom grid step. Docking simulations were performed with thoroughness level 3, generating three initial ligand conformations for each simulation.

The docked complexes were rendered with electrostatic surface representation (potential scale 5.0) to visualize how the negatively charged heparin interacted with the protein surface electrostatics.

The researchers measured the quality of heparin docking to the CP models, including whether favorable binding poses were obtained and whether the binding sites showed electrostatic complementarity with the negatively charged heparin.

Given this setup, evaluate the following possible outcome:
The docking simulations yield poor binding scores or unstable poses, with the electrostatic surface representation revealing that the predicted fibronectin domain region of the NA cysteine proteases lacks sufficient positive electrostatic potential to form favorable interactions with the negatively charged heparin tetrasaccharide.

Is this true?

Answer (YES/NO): NO